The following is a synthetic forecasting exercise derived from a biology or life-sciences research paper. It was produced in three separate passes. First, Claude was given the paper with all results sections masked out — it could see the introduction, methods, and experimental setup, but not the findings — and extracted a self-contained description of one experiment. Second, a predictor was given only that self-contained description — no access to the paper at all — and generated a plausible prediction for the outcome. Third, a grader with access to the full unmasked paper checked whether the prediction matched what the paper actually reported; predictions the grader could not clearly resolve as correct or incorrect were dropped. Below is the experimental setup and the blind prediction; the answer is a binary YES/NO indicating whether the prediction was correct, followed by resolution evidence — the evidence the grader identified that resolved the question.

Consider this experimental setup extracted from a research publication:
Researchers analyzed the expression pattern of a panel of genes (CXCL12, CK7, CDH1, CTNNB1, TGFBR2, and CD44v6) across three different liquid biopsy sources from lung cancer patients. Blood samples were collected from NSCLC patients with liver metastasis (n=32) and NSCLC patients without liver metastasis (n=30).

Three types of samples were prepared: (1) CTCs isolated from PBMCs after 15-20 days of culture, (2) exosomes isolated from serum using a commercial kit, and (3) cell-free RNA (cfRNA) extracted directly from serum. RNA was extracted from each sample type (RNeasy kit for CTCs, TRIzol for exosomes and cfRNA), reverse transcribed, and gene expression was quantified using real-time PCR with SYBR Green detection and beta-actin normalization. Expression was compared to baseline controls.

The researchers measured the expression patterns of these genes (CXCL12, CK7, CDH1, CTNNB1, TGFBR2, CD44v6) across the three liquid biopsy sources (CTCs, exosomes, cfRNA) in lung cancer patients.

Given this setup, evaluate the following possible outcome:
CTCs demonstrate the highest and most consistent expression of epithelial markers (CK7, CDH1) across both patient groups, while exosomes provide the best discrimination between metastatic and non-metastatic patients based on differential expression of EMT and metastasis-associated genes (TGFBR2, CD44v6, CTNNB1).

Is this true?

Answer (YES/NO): NO